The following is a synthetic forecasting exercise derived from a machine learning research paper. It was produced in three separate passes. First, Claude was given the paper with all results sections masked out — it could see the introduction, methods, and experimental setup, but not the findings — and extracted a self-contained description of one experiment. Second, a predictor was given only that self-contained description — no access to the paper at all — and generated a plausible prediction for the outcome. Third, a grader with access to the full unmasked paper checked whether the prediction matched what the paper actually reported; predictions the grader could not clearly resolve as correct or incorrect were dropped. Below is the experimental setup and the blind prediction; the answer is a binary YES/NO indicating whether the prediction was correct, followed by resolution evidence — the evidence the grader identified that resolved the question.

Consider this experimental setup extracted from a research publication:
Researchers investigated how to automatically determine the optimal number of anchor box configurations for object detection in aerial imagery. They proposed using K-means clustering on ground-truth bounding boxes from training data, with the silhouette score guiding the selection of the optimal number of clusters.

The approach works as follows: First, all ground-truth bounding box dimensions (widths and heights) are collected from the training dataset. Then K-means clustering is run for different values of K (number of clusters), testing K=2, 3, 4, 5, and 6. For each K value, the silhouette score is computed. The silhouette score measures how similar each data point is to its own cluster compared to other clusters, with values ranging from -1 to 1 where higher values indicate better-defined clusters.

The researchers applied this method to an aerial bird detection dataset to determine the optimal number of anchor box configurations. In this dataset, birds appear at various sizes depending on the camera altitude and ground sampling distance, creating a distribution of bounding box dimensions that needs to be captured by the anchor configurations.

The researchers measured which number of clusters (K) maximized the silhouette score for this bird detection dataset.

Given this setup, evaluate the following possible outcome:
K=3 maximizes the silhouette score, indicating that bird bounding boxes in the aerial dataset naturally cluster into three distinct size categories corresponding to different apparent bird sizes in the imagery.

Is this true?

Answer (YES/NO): YES